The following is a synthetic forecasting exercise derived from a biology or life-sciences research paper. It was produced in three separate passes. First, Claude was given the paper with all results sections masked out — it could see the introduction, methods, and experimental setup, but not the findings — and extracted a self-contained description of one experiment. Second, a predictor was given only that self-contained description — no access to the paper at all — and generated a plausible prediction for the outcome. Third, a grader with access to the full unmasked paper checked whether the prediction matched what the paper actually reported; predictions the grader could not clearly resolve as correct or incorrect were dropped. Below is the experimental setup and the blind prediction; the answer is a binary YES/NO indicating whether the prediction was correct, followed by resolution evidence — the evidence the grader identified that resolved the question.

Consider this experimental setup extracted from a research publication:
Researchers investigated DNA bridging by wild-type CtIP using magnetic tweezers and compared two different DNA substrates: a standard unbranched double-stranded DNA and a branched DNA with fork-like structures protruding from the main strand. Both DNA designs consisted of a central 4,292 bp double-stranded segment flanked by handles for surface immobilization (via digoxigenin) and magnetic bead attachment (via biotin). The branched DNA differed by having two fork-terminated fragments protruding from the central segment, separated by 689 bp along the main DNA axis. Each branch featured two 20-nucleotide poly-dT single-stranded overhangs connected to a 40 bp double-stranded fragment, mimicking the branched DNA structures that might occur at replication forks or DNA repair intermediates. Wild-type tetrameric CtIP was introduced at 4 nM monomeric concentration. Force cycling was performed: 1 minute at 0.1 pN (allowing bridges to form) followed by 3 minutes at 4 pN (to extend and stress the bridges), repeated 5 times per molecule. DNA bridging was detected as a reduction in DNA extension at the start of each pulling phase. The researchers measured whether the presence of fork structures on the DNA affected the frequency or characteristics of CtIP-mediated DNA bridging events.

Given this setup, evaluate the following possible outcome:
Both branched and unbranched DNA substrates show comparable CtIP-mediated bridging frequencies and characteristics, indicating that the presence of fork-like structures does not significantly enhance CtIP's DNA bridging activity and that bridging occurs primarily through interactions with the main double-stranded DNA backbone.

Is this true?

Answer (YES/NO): YES